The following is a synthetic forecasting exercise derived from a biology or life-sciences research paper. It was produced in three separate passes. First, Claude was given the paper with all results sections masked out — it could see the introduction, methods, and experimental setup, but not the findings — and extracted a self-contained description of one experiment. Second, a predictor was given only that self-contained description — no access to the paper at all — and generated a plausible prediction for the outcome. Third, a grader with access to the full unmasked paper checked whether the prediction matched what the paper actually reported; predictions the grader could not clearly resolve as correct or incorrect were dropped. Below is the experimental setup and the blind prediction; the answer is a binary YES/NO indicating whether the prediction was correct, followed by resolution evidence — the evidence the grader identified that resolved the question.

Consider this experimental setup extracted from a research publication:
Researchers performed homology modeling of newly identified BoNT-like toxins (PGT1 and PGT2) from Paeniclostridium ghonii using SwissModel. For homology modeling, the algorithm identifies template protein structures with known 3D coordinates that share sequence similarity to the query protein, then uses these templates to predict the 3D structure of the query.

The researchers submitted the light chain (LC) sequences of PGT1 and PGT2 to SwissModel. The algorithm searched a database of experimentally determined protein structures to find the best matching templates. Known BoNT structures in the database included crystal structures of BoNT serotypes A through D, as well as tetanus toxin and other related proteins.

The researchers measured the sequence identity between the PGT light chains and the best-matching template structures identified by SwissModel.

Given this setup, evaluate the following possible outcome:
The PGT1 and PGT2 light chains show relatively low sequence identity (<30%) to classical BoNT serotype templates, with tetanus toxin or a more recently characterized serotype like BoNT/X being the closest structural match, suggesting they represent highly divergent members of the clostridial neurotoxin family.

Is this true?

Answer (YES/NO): NO